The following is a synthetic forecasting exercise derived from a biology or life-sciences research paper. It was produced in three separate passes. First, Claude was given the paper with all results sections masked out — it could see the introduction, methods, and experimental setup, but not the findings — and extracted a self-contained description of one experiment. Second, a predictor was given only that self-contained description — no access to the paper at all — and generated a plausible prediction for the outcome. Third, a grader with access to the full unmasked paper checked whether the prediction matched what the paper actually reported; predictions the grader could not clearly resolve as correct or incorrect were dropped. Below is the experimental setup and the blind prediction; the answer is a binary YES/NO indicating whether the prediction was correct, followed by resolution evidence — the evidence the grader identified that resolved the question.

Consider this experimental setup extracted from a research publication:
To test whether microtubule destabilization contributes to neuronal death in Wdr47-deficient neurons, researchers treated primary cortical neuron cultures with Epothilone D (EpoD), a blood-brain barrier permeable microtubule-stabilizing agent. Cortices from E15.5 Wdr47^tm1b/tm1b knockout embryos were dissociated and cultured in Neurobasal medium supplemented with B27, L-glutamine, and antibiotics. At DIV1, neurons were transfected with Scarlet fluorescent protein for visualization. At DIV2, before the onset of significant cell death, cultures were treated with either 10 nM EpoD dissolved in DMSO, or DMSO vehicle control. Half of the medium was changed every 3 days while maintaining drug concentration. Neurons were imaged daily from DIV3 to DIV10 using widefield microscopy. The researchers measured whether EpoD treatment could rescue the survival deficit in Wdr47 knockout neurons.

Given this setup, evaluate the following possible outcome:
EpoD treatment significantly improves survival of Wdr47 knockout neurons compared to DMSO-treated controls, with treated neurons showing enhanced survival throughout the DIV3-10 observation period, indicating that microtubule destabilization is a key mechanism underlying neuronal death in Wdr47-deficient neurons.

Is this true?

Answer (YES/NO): YES